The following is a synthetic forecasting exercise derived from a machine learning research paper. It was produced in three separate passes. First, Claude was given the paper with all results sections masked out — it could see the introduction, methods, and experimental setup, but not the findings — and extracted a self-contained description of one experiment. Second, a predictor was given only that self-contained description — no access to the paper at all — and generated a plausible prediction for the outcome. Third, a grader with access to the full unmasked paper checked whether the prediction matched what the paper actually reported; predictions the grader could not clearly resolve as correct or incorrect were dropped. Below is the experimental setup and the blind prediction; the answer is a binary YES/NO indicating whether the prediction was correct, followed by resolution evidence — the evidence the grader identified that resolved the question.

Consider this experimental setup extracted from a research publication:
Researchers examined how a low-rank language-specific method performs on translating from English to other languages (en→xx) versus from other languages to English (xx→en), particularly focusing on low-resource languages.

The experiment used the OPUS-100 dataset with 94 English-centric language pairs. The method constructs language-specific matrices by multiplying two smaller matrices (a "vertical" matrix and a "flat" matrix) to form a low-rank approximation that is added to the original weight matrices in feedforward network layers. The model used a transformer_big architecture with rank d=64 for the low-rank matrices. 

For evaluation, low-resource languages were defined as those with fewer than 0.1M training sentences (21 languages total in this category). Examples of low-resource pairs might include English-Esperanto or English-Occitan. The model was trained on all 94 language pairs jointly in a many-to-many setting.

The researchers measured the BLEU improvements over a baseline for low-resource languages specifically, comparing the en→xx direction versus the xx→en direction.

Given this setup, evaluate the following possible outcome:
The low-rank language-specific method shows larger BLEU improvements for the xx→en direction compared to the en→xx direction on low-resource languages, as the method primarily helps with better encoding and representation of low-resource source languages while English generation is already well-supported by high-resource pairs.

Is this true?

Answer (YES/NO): YES